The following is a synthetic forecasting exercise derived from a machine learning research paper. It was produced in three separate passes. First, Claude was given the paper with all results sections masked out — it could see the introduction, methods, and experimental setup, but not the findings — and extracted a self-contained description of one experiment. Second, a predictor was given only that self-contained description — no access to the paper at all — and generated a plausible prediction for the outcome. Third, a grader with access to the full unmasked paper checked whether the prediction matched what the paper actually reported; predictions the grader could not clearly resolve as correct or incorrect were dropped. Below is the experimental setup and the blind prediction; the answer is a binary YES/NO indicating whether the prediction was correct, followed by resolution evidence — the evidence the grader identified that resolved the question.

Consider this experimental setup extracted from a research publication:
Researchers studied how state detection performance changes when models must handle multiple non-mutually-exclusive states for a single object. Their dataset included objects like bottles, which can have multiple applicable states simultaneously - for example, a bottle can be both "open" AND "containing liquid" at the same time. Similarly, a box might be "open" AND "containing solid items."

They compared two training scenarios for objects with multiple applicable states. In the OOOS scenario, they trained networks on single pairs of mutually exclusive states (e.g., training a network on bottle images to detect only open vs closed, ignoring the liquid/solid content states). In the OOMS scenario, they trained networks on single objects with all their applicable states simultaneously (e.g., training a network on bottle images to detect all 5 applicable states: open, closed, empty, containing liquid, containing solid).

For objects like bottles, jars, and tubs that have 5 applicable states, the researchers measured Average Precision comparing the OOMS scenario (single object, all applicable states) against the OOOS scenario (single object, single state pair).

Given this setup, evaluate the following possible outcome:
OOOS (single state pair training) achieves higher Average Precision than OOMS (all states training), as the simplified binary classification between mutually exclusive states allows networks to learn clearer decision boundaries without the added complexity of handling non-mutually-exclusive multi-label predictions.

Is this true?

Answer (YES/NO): YES